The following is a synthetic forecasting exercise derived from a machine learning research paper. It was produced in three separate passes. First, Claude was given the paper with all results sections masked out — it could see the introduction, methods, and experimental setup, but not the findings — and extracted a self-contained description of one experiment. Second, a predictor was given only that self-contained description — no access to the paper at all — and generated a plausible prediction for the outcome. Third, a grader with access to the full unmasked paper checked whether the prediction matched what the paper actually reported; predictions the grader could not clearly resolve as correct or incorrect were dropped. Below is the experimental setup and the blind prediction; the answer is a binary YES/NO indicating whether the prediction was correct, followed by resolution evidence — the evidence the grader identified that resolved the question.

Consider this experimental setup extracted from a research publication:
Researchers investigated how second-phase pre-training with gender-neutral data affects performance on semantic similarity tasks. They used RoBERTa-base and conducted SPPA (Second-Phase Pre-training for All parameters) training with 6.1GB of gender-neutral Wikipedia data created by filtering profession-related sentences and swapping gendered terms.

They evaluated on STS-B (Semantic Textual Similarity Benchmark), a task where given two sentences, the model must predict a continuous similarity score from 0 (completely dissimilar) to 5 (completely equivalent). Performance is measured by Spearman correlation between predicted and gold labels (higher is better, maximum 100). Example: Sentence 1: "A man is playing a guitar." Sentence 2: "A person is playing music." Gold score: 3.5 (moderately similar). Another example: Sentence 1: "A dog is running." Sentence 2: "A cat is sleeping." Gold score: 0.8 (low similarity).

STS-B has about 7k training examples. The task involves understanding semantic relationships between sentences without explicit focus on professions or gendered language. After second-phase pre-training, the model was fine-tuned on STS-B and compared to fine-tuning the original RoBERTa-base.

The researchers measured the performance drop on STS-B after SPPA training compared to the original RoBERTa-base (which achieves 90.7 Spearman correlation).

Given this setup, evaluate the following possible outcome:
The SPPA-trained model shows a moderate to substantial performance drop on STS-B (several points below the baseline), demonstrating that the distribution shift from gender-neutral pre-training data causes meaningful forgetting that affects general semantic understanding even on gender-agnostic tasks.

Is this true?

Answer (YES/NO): NO